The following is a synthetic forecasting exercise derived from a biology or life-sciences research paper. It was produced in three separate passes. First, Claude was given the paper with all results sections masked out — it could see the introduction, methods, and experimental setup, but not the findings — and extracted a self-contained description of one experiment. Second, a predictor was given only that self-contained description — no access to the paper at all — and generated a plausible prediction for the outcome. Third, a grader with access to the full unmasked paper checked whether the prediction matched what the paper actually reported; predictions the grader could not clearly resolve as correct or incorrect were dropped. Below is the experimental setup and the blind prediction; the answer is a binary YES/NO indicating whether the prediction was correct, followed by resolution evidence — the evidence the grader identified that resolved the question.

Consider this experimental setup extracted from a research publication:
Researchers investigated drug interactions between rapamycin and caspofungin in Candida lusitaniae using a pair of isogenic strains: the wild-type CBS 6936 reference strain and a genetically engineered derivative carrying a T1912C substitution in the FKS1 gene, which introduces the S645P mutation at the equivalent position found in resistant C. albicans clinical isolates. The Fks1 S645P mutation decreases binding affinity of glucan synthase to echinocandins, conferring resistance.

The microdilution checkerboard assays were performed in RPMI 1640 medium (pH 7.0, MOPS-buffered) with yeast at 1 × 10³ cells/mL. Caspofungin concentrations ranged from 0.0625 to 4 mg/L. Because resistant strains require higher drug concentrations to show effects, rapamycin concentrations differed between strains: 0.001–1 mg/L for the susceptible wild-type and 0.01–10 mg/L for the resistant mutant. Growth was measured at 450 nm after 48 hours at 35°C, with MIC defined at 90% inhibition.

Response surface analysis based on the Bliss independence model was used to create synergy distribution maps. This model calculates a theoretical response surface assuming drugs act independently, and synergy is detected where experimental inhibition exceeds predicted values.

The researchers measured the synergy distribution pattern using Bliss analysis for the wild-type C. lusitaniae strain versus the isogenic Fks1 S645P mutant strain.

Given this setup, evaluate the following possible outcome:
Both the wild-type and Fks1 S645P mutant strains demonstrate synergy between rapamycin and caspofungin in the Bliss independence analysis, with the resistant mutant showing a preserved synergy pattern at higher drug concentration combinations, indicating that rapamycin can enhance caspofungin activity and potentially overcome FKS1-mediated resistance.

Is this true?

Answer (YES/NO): YES